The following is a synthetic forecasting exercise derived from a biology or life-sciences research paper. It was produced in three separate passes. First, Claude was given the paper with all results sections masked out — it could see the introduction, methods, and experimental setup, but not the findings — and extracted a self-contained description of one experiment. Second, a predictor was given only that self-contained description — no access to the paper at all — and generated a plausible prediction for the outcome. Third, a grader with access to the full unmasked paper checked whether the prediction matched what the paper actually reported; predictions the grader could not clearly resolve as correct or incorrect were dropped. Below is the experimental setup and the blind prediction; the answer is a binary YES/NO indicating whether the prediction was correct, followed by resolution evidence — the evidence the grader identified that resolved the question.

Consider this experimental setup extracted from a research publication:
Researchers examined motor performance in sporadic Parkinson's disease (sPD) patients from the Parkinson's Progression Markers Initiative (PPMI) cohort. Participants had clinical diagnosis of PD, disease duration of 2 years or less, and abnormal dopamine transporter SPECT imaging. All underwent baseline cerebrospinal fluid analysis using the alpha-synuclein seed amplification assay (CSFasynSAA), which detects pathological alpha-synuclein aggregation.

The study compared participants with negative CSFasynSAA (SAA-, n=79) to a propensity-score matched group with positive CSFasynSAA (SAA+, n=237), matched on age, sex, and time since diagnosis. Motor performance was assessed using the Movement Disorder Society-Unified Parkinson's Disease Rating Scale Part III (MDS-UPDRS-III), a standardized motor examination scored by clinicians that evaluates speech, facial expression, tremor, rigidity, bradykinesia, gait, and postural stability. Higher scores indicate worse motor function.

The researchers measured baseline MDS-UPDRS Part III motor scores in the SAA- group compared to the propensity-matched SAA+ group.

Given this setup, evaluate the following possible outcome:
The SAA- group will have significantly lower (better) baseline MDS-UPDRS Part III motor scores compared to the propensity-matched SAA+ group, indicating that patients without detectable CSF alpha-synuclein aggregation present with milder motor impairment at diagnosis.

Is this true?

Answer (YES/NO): NO